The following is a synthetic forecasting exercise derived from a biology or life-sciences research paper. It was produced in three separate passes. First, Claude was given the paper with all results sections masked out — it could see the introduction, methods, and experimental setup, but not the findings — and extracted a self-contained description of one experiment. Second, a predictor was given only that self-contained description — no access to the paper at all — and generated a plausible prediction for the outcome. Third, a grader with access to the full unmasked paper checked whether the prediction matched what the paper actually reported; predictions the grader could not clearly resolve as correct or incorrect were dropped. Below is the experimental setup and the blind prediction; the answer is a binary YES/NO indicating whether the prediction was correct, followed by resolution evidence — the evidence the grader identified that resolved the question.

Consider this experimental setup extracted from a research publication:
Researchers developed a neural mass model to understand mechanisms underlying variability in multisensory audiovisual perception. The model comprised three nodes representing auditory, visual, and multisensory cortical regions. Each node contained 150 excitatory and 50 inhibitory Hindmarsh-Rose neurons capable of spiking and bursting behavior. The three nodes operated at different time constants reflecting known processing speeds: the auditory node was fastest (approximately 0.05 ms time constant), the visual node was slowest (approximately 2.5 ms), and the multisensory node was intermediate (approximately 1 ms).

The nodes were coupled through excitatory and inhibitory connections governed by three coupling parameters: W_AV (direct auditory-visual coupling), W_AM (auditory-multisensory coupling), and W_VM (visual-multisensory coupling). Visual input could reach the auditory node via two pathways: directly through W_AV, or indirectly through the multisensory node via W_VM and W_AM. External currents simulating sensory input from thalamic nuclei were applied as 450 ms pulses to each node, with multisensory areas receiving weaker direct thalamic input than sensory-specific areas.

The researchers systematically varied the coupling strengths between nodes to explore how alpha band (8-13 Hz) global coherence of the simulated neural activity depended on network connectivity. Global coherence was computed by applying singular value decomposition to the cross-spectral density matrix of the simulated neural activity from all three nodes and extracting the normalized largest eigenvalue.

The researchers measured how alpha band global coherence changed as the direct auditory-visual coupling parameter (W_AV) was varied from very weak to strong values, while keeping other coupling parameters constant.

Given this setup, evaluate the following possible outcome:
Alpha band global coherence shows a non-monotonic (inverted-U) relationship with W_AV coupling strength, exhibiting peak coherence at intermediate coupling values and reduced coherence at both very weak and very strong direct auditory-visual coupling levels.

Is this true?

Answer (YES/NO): NO